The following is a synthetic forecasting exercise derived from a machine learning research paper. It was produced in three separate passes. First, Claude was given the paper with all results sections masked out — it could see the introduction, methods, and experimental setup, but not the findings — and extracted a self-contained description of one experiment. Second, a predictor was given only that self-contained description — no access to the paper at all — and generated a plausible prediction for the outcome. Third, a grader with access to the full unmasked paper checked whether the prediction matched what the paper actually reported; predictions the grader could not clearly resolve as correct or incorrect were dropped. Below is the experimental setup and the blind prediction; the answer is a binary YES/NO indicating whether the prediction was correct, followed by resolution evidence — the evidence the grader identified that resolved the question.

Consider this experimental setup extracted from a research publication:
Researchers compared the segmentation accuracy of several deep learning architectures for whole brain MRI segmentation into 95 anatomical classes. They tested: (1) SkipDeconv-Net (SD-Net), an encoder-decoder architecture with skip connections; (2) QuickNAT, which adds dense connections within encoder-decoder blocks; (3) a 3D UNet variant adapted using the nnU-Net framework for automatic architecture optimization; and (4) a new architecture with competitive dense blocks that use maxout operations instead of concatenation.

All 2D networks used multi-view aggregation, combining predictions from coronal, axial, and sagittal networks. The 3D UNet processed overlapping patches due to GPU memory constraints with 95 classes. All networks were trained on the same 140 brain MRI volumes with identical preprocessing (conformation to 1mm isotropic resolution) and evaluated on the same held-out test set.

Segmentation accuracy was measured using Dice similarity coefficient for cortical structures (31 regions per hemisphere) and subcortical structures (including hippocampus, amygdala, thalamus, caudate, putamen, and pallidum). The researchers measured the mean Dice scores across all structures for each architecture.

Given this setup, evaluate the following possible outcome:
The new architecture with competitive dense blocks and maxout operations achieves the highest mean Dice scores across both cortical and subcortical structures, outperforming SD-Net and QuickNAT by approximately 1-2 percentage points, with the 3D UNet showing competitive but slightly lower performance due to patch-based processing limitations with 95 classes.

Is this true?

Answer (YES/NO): NO